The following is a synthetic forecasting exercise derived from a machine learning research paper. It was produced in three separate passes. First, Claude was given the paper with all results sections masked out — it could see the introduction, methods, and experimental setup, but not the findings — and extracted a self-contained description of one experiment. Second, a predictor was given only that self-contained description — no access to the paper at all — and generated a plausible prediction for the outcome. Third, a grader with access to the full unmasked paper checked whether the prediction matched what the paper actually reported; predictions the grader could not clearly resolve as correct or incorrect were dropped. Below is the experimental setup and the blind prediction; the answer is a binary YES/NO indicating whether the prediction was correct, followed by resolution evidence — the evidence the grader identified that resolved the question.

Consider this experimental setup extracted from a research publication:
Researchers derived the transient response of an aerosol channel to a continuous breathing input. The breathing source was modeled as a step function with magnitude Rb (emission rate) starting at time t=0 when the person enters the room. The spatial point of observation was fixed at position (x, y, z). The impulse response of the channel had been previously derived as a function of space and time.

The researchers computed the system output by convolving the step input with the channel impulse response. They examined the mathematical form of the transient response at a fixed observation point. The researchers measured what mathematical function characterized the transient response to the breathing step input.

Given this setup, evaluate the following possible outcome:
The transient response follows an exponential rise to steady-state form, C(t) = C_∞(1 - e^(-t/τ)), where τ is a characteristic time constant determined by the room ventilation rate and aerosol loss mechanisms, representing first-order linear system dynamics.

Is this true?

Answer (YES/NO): NO